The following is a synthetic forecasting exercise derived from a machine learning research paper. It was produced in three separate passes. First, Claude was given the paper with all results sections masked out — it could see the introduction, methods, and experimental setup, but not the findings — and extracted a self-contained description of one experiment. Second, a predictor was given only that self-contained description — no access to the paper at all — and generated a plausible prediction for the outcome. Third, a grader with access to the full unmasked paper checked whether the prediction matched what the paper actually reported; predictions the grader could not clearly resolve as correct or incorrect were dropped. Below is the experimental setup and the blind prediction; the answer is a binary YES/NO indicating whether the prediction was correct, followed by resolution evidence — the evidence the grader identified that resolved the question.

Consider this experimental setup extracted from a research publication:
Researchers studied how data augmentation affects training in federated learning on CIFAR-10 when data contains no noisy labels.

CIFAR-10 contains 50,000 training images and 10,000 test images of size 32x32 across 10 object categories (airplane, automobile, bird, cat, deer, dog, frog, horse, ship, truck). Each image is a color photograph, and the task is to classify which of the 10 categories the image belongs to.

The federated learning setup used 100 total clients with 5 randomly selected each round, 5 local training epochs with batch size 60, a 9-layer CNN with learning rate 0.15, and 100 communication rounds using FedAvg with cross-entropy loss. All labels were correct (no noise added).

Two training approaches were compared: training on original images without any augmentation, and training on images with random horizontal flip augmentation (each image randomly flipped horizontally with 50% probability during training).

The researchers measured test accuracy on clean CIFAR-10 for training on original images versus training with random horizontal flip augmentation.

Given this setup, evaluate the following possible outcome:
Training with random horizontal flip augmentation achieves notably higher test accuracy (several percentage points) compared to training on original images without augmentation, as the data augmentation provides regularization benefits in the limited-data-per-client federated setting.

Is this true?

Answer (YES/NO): NO